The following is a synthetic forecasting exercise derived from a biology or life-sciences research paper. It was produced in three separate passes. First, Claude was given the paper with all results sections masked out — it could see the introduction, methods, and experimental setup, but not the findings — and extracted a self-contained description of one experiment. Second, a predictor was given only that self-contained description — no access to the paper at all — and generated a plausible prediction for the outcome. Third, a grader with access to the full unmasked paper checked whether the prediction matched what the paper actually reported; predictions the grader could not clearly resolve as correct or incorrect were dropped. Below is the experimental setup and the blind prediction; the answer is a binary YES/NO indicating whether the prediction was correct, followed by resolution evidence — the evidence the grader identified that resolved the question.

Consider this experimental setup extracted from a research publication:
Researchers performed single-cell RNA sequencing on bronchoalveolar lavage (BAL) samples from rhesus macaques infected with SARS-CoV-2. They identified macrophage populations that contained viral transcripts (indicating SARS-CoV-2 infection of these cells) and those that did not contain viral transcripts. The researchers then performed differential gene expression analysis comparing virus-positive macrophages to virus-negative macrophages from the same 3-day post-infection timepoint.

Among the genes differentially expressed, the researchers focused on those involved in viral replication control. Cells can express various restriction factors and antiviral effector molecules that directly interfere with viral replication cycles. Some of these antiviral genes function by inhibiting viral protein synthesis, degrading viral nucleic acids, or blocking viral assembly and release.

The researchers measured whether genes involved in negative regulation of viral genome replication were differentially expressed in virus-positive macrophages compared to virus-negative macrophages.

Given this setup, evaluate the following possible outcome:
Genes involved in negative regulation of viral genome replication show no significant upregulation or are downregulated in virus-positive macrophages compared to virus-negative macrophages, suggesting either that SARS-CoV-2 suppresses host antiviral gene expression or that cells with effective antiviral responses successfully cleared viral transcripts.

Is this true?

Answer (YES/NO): NO